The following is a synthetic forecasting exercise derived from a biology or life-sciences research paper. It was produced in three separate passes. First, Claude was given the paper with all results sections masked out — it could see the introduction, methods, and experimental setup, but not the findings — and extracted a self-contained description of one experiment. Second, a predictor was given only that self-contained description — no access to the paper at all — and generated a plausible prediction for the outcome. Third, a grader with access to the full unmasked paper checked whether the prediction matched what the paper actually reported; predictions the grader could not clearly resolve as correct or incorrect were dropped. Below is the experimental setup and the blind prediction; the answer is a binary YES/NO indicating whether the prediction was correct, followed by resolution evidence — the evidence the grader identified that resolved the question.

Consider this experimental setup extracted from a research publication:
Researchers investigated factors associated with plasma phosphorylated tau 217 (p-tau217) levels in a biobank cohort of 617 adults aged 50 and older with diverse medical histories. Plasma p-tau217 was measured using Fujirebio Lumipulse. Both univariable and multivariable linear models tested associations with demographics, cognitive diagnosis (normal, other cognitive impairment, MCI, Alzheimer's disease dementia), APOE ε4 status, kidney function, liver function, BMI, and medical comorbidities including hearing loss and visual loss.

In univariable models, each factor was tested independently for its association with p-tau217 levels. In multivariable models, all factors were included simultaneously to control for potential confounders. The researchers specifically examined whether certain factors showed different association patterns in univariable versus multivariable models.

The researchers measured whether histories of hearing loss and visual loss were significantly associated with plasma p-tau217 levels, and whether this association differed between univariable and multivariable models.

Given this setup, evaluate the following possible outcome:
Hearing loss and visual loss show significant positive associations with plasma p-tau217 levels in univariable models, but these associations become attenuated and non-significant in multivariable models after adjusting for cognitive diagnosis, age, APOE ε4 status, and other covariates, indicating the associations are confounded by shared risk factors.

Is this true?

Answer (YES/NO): NO